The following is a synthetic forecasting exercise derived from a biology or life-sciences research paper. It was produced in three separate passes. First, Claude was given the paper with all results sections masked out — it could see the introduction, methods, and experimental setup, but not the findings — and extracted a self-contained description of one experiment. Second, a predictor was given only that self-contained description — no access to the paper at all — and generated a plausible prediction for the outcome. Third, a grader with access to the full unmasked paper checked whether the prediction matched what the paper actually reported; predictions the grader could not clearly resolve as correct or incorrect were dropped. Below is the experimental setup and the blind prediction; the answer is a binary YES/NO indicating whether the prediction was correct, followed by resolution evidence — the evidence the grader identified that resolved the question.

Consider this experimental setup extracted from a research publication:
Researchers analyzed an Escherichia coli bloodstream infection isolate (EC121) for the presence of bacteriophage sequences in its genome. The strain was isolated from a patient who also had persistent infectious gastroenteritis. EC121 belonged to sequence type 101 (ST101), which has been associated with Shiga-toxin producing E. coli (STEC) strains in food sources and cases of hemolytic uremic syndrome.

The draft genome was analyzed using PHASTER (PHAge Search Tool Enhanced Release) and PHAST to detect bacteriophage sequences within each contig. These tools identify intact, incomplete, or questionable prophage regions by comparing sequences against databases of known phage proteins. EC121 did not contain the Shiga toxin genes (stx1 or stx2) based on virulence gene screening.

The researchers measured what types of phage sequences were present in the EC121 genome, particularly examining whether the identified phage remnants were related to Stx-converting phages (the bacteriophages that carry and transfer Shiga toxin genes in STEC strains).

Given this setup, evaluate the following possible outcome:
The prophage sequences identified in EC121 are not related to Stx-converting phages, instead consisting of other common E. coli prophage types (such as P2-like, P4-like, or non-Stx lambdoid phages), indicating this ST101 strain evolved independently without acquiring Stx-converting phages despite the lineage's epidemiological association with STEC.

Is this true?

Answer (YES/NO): NO